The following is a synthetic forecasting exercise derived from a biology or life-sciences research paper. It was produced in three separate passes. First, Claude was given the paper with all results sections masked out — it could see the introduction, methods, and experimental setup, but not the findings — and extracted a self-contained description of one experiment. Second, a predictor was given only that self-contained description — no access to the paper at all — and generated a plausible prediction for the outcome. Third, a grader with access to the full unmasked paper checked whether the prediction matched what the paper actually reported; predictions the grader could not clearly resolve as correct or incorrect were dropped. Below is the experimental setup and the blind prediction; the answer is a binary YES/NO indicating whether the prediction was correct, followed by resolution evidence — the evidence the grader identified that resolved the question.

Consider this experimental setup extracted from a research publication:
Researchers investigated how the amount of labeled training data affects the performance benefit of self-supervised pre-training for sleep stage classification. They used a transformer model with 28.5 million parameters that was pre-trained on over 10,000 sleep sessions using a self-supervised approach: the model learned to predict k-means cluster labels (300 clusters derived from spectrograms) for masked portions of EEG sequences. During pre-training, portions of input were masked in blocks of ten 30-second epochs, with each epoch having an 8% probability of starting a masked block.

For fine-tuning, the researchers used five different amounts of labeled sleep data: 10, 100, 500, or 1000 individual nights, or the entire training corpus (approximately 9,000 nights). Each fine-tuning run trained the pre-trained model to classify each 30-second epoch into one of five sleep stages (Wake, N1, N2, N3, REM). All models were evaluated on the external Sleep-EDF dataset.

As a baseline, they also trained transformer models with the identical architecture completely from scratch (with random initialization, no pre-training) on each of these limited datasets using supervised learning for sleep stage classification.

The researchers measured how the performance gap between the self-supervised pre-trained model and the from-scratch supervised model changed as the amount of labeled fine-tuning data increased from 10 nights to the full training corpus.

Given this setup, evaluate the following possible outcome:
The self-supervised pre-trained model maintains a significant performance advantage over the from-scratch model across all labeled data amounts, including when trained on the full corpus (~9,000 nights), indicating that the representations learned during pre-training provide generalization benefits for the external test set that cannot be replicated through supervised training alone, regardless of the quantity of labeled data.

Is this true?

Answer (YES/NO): NO